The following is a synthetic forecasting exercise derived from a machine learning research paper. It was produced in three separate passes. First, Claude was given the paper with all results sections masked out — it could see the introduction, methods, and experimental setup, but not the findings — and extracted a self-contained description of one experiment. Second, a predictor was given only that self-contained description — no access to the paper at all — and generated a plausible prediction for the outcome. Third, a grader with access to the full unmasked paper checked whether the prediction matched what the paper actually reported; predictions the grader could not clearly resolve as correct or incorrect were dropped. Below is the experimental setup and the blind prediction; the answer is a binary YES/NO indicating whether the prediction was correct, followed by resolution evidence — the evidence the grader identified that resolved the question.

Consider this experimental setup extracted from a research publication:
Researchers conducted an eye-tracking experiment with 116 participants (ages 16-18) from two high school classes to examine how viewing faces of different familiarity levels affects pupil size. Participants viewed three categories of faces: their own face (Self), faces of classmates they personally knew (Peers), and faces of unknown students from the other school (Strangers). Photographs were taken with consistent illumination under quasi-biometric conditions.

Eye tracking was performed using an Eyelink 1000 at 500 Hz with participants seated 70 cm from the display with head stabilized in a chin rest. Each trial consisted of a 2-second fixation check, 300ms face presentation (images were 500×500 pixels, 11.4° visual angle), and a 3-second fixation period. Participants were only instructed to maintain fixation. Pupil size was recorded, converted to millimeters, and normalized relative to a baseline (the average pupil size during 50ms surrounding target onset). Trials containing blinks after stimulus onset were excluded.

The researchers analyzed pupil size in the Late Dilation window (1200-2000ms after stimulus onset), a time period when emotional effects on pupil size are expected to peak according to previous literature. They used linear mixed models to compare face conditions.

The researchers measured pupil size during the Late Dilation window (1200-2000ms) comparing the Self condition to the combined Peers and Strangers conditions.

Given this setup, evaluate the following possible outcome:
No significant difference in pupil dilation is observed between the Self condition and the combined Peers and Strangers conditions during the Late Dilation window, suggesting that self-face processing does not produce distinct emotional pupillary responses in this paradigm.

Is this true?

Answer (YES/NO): NO